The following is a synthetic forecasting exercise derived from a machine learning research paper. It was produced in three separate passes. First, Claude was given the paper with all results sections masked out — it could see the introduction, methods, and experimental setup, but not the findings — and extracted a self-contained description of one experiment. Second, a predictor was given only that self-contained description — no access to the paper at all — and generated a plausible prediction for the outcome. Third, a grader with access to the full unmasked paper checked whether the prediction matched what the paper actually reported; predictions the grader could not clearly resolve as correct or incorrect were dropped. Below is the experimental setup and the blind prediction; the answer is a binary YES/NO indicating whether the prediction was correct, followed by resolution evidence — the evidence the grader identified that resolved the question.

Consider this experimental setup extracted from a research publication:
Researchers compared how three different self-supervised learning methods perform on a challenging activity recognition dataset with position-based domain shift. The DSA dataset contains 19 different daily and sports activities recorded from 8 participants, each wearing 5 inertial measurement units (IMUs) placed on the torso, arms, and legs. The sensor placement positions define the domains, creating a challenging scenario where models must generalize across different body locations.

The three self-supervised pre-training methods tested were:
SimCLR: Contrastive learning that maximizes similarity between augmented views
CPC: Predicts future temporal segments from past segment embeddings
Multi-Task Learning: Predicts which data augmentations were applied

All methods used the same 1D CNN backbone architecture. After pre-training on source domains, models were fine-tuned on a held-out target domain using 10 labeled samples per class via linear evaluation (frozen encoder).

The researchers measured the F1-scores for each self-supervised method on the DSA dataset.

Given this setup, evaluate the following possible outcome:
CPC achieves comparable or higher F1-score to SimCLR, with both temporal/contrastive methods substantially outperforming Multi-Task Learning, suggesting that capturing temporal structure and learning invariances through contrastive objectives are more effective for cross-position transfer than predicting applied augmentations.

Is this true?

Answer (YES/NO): NO